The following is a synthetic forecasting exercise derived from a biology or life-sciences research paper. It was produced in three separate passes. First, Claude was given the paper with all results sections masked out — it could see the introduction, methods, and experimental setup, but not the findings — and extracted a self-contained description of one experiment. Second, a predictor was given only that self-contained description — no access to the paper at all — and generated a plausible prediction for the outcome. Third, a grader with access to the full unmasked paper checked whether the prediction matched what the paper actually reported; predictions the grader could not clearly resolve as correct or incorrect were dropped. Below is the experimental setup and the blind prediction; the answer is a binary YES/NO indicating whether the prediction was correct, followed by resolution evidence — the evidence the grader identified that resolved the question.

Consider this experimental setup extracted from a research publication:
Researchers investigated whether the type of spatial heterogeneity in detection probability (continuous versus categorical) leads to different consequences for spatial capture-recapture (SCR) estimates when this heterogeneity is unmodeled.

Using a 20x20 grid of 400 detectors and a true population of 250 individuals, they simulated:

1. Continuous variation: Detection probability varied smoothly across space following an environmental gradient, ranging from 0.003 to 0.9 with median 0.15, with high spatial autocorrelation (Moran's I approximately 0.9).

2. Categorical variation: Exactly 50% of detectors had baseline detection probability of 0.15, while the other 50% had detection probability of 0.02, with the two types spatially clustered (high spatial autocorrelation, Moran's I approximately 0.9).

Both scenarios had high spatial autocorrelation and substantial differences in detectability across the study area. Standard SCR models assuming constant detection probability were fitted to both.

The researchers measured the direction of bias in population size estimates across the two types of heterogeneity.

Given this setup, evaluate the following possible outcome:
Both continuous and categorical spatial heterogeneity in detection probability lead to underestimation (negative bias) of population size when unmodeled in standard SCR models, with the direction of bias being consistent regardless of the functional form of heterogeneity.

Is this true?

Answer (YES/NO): YES